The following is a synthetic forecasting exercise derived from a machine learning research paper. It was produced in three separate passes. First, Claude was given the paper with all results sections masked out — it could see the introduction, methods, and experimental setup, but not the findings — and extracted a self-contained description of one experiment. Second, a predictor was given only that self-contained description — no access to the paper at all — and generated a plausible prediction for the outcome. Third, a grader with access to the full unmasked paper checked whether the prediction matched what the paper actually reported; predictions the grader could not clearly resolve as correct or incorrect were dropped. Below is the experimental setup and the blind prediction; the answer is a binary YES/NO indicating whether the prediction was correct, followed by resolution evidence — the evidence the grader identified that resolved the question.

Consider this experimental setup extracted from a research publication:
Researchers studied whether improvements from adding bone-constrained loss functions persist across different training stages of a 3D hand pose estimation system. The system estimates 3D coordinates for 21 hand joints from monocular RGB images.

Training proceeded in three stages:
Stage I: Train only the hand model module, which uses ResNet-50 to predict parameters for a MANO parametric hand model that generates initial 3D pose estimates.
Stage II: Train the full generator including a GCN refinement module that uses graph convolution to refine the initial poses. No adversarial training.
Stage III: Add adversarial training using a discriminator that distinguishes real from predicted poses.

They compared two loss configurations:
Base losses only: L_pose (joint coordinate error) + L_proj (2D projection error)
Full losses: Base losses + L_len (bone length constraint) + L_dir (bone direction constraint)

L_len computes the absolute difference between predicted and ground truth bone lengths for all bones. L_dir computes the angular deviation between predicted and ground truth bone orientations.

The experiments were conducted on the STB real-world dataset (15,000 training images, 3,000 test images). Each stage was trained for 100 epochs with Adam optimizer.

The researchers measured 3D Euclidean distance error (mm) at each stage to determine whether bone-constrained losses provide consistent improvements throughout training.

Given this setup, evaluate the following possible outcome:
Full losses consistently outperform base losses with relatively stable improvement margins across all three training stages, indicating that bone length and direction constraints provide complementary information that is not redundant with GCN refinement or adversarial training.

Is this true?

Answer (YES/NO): NO